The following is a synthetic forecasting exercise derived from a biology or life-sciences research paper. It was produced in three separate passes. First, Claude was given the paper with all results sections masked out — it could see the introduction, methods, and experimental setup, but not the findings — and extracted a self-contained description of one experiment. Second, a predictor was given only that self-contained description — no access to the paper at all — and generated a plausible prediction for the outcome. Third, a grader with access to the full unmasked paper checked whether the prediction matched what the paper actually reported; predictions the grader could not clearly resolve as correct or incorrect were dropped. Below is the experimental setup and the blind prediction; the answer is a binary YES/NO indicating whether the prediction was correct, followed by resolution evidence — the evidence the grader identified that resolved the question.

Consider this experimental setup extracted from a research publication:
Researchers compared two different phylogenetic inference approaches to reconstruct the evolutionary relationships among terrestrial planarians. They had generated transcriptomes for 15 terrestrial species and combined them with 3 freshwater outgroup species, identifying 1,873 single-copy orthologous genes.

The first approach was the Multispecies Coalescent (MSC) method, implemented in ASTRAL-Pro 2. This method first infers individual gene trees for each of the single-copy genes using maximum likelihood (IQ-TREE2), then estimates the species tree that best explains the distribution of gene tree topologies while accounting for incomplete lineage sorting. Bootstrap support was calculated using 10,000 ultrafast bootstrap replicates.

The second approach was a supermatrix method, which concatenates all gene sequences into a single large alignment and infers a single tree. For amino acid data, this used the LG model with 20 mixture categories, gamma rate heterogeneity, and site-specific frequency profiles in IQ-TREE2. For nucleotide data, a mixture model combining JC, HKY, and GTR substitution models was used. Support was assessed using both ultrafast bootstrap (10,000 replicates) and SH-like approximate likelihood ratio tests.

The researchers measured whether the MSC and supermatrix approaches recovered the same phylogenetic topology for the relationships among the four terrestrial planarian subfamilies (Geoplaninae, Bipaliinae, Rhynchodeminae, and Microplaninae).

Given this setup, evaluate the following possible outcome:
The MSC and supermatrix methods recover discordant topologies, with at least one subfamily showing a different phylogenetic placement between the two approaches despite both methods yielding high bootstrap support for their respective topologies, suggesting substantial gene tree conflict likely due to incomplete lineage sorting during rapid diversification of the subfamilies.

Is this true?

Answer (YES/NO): NO